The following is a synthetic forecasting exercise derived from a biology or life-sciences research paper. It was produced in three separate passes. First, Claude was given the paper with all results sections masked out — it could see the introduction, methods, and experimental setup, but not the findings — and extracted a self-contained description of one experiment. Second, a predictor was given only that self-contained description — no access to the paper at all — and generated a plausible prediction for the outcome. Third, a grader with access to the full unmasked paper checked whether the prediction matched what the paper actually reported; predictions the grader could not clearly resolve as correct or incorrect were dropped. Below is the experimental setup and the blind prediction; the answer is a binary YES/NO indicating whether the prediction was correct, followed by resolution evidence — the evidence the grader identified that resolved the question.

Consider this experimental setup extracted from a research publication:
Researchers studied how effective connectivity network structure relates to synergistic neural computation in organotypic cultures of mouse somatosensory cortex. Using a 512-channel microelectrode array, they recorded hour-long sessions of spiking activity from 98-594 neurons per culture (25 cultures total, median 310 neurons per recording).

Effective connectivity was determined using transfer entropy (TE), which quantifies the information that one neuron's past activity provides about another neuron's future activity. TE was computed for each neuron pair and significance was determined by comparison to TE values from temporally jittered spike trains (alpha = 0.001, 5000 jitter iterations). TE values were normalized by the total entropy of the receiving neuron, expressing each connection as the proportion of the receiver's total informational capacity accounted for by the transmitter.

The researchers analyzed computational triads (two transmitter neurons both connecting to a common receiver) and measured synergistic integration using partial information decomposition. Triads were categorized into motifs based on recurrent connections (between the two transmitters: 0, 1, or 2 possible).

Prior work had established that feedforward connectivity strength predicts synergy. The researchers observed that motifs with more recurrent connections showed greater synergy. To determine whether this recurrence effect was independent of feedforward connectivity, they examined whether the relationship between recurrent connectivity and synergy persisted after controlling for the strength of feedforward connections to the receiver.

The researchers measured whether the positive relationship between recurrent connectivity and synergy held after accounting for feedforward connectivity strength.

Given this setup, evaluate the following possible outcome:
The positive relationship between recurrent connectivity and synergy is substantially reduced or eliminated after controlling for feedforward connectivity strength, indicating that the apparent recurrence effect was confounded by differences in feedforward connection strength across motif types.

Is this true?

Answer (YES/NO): NO